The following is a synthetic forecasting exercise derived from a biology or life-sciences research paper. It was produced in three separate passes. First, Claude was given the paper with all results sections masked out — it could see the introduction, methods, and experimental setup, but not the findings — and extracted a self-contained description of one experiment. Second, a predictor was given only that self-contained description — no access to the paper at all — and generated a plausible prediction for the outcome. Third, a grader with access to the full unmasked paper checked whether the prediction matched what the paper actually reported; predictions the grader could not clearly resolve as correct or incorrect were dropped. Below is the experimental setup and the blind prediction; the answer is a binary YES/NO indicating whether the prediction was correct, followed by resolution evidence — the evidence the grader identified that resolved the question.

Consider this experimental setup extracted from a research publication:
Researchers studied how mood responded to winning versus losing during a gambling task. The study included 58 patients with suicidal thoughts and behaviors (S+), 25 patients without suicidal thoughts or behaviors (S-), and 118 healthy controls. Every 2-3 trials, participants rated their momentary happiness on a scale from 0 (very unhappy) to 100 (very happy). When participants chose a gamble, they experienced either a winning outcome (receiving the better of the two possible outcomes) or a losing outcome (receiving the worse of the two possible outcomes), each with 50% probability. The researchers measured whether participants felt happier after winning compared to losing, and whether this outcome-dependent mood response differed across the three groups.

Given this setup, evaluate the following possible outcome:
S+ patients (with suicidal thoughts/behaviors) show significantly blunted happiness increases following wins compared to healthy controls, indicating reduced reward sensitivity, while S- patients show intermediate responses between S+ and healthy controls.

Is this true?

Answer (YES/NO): NO